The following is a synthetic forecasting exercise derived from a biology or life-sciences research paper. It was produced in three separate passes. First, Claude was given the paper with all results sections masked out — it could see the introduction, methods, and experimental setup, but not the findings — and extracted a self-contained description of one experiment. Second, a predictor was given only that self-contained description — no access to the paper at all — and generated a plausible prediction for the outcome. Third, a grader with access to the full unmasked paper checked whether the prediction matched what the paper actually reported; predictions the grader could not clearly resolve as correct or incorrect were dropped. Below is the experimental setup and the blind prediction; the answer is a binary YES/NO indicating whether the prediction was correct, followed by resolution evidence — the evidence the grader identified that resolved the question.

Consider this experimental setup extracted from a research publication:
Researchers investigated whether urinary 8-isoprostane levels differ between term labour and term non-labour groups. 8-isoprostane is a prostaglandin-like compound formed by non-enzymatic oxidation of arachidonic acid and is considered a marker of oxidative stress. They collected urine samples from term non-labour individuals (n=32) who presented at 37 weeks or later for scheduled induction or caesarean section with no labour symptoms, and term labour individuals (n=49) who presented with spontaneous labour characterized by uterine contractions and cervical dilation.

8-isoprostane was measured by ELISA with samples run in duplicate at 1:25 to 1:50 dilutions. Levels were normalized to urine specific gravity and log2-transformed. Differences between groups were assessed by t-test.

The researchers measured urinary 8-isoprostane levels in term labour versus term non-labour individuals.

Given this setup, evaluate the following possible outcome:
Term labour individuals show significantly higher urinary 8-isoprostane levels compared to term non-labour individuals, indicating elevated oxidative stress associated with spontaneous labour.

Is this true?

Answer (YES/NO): NO